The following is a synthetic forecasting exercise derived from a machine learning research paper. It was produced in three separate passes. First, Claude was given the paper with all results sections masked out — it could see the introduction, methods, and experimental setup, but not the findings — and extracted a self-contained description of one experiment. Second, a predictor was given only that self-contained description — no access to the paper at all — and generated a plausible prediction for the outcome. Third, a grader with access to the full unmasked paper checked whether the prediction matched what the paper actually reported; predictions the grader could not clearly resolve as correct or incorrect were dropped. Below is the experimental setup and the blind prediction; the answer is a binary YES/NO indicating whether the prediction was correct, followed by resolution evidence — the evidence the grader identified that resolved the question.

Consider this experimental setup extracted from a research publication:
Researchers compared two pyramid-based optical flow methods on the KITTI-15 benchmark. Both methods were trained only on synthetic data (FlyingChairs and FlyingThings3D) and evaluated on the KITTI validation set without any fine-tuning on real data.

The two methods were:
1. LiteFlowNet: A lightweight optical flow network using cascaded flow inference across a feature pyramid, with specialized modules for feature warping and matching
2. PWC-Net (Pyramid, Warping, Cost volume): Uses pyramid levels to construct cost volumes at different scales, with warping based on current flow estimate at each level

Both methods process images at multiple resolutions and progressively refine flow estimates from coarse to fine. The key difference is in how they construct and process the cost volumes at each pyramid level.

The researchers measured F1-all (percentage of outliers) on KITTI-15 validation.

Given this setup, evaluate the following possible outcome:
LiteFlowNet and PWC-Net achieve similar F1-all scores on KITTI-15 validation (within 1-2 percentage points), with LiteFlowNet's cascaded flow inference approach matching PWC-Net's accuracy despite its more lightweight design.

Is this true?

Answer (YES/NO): NO